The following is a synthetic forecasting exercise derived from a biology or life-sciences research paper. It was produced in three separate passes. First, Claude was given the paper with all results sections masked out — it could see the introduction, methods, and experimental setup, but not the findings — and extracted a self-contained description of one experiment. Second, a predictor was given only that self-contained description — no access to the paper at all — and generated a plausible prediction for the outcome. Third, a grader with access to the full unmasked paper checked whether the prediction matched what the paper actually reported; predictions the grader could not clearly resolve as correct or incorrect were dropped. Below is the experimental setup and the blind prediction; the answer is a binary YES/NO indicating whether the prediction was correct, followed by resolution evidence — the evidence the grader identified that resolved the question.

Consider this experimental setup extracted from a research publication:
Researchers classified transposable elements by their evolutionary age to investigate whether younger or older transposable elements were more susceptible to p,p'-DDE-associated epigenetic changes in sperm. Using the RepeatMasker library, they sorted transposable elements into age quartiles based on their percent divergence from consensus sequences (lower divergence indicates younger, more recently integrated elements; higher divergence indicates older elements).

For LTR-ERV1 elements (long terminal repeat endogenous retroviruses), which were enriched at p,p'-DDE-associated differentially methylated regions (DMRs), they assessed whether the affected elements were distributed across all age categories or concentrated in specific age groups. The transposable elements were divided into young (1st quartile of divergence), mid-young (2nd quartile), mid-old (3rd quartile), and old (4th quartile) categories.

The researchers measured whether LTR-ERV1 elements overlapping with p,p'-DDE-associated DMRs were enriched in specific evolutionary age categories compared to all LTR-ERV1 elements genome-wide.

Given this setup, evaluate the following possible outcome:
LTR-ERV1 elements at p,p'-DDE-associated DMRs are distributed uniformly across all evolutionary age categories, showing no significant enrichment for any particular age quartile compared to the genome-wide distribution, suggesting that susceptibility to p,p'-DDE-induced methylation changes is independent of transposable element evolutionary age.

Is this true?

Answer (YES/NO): NO